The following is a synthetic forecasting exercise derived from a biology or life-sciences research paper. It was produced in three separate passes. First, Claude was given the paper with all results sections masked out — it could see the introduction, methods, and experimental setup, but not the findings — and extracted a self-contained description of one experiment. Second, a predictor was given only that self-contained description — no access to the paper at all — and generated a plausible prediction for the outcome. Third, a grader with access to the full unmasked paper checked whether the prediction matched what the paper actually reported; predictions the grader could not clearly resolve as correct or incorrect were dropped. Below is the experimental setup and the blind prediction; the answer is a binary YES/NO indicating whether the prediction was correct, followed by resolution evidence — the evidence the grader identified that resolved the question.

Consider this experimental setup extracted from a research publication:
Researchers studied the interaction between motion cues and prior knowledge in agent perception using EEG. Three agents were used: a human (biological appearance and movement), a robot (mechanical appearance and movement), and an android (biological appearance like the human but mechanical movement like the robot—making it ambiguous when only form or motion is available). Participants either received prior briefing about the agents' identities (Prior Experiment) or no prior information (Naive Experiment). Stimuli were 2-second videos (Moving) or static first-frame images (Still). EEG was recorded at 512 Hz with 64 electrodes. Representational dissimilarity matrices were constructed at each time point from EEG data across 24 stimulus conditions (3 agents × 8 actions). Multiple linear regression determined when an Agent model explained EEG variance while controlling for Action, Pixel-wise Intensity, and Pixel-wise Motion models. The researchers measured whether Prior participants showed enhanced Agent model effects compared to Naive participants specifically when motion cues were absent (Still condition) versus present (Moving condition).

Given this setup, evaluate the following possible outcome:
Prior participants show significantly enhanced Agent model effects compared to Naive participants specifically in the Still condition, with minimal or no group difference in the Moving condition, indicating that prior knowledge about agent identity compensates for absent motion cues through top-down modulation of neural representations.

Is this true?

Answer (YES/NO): NO